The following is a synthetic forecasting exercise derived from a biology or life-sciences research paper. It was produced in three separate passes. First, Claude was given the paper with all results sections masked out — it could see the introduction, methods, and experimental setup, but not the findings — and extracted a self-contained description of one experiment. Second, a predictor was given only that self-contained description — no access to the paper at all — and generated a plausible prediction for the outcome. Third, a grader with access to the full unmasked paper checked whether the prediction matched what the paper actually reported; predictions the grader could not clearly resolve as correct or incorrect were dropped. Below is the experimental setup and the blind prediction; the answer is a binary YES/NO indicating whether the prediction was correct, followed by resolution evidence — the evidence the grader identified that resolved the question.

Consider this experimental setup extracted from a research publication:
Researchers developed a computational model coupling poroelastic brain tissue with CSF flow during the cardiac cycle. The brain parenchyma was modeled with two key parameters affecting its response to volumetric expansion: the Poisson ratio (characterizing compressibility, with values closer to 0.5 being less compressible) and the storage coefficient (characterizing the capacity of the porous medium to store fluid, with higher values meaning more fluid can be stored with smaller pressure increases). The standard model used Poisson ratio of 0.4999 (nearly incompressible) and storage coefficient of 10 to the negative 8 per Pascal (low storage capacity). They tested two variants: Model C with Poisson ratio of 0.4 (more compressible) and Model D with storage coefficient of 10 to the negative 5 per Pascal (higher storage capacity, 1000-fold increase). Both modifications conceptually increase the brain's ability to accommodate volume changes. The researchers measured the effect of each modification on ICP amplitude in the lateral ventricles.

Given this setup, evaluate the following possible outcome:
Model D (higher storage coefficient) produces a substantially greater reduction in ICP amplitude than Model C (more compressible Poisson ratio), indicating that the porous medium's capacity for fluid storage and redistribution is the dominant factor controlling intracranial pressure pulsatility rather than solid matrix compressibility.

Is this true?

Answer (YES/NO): YES